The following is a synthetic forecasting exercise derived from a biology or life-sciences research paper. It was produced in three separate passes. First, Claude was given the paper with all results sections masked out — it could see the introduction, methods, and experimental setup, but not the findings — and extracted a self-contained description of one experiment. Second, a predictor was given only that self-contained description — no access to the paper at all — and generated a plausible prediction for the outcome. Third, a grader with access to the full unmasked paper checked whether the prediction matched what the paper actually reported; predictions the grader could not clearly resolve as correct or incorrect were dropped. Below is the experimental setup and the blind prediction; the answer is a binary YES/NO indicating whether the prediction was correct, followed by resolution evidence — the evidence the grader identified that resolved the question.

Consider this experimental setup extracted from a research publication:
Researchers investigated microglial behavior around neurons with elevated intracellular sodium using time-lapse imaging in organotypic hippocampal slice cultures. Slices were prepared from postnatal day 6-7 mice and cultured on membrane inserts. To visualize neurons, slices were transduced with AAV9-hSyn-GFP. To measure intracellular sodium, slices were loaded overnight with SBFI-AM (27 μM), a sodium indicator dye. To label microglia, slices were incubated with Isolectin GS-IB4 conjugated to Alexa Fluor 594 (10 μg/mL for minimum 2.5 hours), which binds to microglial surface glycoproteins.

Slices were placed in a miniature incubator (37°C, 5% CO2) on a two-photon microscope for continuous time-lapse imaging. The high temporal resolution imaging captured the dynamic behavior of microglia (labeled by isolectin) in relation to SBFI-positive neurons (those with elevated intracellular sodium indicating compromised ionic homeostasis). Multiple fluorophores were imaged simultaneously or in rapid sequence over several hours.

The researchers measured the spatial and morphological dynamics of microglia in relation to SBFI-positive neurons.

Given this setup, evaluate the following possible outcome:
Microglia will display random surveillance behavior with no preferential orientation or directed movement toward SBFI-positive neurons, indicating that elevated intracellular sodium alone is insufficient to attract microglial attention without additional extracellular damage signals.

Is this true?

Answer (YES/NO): NO